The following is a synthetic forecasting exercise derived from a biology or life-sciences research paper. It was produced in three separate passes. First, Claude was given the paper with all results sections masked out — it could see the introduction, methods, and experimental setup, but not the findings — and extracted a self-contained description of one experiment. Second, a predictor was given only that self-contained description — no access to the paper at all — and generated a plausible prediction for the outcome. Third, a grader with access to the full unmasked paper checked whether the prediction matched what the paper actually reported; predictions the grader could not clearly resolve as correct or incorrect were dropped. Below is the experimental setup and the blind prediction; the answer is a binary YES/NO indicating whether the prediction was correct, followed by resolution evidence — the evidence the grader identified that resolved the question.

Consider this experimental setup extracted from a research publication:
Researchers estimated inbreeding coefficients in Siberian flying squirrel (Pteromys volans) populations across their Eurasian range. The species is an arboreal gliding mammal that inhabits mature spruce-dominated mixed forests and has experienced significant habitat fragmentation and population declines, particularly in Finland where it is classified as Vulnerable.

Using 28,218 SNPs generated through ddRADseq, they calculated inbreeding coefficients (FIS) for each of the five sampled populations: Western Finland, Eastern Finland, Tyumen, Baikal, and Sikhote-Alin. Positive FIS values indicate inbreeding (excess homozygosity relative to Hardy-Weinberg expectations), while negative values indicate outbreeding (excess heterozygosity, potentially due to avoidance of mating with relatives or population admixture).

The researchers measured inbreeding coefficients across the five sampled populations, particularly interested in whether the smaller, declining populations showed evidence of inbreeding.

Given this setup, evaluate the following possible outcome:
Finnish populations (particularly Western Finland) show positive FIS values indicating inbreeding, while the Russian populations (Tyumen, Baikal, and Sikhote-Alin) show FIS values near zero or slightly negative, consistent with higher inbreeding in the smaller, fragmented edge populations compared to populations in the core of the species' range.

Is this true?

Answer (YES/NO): NO